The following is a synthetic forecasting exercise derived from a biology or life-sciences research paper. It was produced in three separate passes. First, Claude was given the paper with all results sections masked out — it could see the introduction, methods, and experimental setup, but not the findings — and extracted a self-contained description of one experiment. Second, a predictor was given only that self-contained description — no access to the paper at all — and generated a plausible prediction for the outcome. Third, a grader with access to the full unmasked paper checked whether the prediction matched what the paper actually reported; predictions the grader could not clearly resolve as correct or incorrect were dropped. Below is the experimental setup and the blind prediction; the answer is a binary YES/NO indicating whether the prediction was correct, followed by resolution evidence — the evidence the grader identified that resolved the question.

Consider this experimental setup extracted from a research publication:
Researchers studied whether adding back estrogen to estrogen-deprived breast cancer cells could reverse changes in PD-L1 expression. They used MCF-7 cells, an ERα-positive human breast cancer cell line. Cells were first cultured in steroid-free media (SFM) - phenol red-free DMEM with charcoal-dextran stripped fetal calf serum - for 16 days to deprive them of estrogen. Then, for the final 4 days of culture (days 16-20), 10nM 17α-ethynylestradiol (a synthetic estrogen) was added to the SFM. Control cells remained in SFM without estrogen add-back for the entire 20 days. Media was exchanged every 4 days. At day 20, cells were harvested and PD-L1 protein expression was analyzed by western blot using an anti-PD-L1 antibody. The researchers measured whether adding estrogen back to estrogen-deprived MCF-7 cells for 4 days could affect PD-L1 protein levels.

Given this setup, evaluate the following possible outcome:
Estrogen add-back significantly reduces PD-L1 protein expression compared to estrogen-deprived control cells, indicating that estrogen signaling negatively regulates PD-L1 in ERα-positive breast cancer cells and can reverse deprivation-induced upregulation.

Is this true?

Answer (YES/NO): YES